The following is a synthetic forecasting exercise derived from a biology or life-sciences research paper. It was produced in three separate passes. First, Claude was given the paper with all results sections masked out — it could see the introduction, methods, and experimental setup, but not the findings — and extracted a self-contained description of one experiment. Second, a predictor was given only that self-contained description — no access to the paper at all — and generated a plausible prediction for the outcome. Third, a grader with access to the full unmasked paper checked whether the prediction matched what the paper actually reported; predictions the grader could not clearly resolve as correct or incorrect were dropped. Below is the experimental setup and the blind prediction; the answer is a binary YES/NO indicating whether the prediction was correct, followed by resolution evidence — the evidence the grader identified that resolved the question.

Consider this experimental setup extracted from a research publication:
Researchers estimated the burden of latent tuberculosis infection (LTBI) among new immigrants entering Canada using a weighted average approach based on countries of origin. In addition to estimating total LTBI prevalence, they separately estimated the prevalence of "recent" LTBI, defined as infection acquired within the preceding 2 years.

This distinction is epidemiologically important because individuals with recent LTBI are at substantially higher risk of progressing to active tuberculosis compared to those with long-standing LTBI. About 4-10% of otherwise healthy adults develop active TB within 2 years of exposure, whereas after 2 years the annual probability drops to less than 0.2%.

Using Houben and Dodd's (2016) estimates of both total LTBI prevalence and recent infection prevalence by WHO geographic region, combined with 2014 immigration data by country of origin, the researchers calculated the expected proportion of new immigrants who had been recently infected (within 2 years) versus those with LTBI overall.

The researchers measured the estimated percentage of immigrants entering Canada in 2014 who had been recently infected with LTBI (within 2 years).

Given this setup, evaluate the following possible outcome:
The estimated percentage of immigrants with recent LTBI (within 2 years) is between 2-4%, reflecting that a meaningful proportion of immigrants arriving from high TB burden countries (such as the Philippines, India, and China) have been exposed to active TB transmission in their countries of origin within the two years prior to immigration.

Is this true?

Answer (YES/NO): NO